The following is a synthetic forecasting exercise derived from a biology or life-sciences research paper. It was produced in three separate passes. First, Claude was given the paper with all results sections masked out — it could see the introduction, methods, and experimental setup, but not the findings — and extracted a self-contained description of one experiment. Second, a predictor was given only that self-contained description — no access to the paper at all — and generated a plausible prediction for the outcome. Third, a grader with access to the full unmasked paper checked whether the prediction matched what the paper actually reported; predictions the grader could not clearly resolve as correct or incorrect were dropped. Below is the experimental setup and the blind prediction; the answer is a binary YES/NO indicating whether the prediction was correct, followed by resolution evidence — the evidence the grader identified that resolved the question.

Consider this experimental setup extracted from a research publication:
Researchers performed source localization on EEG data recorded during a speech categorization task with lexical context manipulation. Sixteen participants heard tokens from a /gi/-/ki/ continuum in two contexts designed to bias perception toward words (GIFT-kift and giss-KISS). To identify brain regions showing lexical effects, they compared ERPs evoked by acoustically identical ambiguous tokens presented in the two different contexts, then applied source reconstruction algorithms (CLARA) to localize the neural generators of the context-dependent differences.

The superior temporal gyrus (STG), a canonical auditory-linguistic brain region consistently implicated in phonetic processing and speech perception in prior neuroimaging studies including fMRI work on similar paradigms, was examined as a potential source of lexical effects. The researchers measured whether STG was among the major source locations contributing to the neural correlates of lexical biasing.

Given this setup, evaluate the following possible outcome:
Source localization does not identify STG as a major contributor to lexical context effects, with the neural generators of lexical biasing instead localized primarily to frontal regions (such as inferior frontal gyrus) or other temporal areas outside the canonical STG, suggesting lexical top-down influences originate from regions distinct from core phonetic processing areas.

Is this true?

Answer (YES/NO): NO